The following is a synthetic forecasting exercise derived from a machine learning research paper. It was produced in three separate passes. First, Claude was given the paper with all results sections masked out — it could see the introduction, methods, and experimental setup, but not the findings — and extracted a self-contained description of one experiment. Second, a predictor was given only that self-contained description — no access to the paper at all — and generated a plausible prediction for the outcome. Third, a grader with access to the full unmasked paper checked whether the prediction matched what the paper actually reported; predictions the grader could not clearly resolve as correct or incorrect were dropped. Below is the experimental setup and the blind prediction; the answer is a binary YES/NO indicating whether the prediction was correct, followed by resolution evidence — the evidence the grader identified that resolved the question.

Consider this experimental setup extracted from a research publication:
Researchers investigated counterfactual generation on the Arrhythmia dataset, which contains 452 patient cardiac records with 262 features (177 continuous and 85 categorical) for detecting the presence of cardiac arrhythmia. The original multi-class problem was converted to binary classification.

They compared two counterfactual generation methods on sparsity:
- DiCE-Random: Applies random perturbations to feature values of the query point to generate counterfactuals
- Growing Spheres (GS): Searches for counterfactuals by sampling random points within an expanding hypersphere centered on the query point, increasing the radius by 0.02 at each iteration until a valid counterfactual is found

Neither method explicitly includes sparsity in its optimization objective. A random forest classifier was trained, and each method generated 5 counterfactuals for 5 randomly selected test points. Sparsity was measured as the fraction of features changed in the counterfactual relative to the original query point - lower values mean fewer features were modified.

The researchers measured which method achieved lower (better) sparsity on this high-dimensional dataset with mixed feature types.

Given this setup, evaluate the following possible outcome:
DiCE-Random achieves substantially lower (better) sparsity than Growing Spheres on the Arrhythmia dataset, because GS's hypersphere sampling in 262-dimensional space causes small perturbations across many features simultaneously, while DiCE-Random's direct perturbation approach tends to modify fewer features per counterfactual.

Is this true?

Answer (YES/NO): YES